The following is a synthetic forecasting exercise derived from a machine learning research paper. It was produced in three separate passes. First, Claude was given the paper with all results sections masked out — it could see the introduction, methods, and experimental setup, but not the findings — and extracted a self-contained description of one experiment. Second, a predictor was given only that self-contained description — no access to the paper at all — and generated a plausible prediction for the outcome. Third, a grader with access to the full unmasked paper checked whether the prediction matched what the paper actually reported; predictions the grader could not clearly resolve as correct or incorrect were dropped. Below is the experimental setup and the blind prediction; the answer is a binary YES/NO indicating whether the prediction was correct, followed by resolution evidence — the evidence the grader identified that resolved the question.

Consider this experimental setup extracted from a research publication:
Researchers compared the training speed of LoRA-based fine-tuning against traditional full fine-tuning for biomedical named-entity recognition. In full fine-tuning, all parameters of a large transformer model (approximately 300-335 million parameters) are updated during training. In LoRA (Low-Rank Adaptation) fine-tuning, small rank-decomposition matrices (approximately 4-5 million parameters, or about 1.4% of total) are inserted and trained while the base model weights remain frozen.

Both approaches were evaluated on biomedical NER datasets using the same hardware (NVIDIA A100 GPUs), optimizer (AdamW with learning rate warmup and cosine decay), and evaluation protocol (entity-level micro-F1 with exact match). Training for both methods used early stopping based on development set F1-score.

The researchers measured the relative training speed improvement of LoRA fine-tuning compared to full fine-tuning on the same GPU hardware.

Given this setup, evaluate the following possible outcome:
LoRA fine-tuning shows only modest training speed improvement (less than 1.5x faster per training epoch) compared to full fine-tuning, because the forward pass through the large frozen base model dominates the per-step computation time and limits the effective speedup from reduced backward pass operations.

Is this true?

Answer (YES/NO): NO